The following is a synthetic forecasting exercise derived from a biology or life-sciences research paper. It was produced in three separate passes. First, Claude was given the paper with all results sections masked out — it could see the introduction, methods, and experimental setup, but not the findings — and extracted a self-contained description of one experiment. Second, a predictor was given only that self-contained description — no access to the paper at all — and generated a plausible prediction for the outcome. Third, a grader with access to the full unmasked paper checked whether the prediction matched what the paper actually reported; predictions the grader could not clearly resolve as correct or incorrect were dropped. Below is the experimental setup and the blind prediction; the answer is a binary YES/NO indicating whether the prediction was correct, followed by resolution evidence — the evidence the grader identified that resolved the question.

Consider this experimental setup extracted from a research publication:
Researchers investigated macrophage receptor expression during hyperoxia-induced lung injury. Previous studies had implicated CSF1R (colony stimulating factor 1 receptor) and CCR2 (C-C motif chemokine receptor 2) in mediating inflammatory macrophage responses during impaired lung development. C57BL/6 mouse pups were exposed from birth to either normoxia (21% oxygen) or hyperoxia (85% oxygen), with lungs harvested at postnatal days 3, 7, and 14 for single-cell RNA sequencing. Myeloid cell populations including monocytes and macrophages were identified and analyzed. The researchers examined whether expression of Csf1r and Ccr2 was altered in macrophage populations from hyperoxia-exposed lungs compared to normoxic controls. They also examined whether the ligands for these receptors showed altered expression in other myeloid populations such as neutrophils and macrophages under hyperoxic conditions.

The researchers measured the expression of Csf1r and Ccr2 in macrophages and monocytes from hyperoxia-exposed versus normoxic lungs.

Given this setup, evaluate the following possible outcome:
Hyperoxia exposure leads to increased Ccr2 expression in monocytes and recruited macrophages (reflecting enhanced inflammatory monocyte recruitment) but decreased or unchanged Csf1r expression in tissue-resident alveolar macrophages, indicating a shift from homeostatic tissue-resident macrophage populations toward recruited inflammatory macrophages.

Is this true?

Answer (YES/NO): NO